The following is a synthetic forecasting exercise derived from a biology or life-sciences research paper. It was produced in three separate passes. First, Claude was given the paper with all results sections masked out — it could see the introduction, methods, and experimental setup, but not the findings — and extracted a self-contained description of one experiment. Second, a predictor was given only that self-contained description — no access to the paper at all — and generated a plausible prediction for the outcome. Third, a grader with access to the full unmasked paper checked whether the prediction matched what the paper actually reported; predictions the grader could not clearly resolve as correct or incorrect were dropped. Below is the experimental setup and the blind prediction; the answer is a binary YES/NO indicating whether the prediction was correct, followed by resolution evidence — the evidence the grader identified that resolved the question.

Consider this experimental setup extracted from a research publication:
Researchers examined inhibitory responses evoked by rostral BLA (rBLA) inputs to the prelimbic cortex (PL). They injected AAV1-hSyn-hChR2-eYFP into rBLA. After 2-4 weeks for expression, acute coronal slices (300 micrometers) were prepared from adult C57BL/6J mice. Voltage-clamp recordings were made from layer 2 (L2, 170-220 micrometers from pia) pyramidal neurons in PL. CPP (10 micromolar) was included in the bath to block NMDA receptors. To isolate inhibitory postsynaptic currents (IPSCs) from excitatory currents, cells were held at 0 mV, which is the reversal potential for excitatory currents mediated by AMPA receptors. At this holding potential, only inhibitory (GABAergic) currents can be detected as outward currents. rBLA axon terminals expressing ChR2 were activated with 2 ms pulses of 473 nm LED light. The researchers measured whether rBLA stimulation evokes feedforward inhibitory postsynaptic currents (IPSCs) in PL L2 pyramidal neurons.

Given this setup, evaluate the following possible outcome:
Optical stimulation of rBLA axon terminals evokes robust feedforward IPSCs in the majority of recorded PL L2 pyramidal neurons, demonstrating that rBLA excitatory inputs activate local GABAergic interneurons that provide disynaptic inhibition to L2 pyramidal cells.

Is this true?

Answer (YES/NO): YES